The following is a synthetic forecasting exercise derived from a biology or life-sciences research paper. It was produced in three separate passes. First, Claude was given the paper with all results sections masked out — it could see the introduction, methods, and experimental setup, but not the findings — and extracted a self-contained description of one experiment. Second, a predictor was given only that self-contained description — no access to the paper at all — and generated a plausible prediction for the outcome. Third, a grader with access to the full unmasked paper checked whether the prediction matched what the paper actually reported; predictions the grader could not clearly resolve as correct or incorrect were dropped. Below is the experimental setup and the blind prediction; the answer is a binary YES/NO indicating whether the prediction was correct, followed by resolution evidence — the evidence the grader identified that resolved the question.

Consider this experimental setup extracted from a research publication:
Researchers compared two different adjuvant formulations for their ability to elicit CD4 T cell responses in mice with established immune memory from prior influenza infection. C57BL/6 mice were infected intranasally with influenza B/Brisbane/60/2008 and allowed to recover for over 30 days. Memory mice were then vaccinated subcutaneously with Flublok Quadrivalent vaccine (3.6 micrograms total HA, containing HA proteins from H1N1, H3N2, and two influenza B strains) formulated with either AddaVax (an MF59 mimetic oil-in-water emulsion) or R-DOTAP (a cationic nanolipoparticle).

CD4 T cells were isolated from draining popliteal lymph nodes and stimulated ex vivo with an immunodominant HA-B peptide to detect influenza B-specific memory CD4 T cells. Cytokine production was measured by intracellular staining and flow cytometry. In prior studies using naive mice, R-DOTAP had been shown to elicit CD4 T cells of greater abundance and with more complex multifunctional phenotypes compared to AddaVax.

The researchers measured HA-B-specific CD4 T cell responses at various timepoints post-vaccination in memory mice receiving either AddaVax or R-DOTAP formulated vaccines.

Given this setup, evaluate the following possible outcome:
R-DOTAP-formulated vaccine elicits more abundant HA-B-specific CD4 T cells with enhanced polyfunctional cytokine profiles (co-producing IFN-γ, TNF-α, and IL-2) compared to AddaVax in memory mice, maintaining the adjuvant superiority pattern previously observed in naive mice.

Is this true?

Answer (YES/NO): NO